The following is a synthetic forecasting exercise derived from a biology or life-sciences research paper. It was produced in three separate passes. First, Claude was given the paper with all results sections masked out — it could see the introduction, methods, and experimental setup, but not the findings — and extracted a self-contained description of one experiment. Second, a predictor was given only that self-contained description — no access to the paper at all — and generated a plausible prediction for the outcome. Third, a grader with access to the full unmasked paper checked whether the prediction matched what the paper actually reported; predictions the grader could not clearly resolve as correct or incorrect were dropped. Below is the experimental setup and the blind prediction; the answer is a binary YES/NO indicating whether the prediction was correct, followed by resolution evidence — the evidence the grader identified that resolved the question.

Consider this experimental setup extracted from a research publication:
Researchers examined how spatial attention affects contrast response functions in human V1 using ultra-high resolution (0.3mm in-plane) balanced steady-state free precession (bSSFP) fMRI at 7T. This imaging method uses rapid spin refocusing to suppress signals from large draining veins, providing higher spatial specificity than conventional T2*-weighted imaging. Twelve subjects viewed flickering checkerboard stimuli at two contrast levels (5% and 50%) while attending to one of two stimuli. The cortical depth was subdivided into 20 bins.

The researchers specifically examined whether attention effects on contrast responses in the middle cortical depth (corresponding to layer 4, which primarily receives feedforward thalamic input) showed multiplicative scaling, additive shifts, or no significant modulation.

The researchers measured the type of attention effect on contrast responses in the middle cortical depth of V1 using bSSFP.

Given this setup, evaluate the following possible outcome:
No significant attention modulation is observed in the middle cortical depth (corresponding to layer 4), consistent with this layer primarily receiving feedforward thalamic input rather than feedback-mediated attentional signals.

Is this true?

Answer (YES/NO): NO